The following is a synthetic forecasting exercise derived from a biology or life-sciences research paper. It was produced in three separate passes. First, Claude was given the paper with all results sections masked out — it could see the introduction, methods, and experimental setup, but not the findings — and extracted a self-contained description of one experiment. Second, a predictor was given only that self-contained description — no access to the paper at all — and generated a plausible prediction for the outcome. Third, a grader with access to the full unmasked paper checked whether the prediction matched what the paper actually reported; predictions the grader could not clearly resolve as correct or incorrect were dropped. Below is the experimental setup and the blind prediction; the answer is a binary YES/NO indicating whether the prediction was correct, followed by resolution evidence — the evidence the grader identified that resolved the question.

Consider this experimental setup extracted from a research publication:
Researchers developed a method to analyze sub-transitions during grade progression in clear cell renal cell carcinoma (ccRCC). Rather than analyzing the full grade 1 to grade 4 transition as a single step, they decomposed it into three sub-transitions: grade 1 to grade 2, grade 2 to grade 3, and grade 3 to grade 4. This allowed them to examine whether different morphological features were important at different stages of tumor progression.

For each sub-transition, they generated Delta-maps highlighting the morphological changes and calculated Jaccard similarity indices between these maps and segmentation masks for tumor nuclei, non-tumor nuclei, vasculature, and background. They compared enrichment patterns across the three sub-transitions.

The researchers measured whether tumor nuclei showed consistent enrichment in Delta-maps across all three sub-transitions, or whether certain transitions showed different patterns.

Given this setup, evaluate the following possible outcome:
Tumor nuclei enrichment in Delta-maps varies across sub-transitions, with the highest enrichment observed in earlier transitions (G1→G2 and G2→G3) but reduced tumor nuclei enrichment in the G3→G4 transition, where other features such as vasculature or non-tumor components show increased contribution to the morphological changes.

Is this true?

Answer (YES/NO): NO